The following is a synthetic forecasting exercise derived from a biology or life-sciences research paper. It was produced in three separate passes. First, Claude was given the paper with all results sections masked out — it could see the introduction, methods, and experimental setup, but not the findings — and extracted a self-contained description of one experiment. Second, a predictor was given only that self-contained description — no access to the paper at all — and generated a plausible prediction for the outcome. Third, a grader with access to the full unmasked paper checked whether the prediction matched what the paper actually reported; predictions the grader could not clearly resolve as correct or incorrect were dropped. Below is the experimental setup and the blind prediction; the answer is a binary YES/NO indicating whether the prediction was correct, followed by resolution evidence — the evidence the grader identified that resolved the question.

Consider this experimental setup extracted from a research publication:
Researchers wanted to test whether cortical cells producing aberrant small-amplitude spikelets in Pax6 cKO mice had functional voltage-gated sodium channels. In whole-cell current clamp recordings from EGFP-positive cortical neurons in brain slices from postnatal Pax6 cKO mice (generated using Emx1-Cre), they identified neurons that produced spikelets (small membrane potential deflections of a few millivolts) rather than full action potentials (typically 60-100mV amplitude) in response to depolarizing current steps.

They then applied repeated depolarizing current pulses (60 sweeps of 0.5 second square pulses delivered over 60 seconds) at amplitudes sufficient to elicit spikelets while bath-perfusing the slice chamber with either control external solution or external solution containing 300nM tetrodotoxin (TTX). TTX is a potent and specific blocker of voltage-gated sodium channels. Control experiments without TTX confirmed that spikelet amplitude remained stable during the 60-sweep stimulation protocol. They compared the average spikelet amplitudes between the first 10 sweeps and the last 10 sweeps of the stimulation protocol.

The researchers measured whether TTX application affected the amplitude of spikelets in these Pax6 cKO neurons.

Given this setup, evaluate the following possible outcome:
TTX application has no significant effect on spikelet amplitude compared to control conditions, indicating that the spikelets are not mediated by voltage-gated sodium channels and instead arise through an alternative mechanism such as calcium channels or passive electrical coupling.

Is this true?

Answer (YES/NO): NO